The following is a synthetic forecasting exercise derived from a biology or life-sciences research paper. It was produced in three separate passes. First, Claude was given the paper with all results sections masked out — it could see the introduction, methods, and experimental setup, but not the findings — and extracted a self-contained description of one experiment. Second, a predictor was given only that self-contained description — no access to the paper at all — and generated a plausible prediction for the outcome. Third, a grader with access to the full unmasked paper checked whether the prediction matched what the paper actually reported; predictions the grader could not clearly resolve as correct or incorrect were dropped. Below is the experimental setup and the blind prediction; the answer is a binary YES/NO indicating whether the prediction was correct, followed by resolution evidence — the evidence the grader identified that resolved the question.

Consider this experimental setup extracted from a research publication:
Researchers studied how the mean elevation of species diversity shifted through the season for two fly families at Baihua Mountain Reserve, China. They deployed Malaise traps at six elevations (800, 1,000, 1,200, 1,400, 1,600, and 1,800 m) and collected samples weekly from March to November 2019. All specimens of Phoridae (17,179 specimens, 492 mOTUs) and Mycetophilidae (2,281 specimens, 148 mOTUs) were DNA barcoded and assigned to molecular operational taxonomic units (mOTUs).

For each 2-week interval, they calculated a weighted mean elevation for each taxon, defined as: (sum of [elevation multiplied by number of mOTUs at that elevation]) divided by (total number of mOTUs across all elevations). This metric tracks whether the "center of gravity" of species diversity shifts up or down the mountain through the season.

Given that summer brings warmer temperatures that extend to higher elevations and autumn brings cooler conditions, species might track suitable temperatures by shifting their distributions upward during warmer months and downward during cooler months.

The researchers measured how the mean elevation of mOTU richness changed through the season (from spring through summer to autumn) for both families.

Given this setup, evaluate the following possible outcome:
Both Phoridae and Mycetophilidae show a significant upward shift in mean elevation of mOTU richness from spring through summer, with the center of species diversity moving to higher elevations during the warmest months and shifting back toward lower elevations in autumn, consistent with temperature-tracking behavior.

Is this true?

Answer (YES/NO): NO